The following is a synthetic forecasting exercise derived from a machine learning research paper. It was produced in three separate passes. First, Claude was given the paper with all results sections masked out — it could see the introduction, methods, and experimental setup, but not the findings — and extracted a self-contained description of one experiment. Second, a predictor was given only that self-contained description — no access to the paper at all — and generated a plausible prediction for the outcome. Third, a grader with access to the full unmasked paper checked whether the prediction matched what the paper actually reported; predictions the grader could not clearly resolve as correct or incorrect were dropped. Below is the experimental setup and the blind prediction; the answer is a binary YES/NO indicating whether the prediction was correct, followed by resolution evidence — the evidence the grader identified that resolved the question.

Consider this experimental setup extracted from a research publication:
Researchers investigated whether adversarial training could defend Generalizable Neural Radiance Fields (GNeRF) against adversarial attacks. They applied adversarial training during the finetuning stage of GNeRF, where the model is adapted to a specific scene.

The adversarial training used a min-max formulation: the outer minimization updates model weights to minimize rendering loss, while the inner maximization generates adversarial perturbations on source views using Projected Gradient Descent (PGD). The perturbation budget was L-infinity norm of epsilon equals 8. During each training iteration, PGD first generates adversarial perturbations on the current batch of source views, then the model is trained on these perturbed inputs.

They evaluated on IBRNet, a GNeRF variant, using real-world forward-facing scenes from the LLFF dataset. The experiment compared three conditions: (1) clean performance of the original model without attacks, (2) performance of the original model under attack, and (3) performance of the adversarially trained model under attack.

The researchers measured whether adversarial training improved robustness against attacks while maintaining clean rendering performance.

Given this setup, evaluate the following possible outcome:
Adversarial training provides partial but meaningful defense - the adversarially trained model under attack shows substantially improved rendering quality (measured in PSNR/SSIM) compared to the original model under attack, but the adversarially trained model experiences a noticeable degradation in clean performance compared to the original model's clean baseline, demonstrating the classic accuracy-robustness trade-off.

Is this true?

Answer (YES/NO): NO